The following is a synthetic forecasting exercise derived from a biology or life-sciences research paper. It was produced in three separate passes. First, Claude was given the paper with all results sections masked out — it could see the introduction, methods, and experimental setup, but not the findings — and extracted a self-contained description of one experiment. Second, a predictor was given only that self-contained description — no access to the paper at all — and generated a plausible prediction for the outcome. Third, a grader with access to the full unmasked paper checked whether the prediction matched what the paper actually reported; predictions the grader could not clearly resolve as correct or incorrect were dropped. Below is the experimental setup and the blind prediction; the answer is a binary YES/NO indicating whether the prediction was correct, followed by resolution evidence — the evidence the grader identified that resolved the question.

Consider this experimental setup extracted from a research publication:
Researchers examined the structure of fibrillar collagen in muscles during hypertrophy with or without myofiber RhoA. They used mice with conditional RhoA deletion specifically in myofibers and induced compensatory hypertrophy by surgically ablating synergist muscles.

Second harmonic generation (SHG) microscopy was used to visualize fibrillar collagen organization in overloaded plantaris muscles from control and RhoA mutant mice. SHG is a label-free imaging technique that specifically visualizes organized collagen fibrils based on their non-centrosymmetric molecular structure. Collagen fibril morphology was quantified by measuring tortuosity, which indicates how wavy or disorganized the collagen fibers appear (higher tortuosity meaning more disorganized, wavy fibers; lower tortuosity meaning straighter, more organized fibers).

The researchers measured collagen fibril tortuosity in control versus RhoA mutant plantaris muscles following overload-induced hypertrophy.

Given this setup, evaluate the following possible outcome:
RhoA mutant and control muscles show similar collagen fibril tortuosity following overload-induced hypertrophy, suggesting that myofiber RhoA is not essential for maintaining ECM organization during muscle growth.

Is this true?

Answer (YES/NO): NO